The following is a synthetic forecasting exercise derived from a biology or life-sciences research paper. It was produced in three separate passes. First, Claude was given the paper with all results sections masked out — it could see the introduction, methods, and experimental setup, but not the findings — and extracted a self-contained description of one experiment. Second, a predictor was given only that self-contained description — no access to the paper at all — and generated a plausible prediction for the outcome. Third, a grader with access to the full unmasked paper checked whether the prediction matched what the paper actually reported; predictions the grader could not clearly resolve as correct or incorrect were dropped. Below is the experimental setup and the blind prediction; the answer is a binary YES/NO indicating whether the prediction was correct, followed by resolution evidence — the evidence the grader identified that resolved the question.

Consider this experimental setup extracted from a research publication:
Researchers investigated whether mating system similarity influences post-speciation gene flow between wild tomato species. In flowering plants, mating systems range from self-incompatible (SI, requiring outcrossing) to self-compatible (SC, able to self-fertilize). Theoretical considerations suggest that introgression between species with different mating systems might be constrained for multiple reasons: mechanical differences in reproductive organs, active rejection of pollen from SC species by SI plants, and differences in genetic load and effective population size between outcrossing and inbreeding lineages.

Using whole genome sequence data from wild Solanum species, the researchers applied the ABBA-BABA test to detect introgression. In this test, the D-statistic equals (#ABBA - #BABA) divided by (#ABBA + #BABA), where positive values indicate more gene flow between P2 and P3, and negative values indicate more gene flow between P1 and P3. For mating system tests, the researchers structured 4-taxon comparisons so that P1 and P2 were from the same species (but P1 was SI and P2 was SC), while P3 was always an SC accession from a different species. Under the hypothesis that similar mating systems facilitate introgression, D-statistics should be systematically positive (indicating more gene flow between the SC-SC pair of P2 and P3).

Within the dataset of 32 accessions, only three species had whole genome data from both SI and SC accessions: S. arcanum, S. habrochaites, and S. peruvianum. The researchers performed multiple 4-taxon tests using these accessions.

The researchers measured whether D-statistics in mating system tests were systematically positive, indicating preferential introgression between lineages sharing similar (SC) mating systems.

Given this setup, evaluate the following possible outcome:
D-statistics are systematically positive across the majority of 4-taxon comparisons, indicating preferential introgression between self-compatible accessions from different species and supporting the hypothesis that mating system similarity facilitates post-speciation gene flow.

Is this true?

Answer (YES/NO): NO